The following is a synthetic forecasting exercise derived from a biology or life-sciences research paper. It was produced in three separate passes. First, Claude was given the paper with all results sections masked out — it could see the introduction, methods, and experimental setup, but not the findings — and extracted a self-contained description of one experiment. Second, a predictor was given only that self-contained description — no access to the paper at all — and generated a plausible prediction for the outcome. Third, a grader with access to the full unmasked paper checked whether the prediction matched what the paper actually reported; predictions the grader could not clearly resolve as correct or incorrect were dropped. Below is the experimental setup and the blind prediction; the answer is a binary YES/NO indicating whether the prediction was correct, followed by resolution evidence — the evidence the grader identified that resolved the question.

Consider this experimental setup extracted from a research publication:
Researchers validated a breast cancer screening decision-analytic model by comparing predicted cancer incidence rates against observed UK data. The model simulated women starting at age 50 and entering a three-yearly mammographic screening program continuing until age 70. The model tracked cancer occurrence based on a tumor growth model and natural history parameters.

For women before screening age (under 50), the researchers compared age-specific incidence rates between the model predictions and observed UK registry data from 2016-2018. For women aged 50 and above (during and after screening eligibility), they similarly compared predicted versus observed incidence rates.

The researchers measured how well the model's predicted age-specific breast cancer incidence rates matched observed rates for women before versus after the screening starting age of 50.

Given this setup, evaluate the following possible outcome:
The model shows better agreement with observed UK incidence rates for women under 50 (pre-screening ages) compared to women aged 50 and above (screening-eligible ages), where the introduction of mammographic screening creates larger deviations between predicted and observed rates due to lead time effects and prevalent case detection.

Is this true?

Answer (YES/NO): NO